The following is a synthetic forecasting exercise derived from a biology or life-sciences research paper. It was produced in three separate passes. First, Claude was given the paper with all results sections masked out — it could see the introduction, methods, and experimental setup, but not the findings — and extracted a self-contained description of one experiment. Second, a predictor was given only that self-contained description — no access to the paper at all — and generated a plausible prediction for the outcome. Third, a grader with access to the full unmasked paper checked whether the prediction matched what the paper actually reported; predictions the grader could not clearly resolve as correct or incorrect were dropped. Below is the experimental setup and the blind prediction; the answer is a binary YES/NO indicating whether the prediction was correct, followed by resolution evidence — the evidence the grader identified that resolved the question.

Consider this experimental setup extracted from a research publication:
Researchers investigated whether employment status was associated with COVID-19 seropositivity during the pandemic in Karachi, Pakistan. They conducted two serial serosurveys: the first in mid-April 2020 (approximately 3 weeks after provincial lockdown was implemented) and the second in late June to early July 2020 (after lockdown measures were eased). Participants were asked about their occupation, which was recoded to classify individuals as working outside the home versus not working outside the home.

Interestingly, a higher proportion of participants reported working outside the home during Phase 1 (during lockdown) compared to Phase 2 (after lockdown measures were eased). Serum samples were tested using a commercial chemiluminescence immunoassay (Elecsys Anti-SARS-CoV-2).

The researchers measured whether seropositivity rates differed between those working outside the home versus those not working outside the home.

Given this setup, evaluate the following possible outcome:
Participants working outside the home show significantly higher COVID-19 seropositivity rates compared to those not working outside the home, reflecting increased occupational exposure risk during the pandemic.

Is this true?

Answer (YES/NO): NO